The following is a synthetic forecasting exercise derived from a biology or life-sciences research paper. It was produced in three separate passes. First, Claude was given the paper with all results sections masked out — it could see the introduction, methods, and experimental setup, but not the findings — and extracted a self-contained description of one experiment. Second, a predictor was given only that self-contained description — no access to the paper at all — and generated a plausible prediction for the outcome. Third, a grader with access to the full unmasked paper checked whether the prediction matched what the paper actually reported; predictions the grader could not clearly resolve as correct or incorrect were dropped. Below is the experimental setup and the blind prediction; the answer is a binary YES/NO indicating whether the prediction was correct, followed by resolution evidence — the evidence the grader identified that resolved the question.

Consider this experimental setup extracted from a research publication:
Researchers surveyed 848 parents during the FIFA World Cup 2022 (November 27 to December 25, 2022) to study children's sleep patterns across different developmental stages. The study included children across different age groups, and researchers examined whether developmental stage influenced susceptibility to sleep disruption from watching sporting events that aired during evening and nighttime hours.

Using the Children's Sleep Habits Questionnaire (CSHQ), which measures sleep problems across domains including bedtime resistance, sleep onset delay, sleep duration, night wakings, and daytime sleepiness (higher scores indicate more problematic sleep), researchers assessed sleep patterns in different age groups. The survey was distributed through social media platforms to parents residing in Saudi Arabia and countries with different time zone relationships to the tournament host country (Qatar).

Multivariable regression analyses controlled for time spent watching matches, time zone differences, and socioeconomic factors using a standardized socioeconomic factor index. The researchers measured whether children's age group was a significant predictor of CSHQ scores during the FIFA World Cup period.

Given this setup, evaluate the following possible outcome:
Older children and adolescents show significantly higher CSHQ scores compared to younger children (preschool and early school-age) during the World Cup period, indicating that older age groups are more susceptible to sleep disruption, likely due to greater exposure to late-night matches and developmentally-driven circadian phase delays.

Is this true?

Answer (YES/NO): YES